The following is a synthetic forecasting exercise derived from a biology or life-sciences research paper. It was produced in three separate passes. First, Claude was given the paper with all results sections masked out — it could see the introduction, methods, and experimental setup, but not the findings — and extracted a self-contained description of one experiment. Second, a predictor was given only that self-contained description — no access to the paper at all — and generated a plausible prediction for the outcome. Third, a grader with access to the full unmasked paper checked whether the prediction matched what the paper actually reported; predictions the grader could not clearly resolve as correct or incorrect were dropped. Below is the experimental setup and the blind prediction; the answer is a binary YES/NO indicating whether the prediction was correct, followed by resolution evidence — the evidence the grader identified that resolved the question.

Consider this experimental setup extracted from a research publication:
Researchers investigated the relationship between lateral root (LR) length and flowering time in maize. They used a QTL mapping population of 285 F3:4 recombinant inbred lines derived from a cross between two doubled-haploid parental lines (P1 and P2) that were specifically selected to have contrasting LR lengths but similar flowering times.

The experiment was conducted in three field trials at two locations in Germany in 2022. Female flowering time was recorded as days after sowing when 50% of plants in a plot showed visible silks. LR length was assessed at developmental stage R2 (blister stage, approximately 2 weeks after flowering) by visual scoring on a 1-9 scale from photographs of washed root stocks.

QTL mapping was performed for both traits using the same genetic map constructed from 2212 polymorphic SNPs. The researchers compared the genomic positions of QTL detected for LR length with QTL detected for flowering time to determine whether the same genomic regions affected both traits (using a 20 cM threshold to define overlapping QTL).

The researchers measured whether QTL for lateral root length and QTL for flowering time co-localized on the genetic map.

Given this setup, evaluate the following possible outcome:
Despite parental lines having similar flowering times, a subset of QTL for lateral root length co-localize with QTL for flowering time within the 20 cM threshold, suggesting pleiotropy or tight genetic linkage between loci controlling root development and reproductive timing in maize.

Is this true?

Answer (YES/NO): YES